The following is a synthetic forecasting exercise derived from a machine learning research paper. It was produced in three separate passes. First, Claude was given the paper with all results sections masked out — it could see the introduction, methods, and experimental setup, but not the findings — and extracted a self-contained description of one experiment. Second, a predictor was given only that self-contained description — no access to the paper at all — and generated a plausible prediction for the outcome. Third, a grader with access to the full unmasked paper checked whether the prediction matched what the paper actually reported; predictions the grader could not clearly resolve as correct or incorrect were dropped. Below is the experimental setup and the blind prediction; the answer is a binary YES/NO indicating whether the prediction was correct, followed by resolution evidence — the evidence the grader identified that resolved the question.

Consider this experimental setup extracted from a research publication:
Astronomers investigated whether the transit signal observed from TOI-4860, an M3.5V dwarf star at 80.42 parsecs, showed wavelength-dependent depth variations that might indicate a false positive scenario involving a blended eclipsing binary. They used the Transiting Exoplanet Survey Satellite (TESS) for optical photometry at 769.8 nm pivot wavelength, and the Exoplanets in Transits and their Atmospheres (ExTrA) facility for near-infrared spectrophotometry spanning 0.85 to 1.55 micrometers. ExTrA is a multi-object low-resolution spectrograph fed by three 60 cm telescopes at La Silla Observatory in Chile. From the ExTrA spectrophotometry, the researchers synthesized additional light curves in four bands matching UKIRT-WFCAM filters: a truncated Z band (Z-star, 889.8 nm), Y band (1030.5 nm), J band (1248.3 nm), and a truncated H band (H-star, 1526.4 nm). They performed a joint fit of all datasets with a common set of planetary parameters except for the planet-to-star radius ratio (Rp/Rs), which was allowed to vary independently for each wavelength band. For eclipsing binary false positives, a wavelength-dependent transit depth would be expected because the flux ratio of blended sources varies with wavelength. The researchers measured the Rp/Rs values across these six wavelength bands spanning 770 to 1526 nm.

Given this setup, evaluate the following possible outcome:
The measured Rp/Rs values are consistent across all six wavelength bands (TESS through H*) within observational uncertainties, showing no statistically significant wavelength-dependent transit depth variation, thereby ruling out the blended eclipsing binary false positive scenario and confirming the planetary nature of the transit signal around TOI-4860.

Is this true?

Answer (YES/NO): YES